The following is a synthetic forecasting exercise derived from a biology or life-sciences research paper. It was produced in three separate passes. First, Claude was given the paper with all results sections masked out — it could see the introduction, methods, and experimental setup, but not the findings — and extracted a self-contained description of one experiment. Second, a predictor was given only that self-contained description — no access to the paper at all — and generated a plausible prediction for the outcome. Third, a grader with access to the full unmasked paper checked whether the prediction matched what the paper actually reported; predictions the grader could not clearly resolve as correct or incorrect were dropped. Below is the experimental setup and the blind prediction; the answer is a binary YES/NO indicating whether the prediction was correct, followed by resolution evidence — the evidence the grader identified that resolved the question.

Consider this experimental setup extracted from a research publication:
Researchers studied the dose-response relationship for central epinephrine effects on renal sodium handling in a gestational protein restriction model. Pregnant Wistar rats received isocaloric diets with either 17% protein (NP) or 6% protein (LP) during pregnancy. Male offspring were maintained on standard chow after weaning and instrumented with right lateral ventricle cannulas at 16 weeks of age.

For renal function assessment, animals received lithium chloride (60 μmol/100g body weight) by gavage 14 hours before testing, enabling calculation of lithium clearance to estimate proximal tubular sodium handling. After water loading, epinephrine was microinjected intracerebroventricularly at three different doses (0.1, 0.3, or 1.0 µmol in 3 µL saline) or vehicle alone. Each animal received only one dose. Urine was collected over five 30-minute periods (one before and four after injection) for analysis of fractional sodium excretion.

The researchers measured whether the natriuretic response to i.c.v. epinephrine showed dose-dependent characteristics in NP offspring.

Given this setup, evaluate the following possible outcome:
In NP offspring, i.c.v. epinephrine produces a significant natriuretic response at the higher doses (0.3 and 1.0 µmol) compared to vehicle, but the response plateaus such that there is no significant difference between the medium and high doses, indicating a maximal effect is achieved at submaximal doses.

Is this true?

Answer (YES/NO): NO